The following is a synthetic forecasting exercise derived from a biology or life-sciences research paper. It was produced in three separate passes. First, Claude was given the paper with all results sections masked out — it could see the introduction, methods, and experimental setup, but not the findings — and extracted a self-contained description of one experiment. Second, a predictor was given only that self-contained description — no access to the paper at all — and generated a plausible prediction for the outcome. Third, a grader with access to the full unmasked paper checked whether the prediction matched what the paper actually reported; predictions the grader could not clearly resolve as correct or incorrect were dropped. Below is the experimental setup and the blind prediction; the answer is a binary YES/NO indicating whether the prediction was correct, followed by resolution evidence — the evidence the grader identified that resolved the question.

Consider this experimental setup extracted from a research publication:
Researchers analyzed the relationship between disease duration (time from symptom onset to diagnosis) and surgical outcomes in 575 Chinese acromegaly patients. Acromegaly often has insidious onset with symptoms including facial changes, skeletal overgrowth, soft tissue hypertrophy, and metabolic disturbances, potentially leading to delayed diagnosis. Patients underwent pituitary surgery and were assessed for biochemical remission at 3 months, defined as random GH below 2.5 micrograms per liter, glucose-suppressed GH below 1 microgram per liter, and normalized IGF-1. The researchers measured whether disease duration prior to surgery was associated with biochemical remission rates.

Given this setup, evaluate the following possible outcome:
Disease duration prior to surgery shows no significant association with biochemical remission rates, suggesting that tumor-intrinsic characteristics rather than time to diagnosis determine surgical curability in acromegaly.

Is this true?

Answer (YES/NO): YES